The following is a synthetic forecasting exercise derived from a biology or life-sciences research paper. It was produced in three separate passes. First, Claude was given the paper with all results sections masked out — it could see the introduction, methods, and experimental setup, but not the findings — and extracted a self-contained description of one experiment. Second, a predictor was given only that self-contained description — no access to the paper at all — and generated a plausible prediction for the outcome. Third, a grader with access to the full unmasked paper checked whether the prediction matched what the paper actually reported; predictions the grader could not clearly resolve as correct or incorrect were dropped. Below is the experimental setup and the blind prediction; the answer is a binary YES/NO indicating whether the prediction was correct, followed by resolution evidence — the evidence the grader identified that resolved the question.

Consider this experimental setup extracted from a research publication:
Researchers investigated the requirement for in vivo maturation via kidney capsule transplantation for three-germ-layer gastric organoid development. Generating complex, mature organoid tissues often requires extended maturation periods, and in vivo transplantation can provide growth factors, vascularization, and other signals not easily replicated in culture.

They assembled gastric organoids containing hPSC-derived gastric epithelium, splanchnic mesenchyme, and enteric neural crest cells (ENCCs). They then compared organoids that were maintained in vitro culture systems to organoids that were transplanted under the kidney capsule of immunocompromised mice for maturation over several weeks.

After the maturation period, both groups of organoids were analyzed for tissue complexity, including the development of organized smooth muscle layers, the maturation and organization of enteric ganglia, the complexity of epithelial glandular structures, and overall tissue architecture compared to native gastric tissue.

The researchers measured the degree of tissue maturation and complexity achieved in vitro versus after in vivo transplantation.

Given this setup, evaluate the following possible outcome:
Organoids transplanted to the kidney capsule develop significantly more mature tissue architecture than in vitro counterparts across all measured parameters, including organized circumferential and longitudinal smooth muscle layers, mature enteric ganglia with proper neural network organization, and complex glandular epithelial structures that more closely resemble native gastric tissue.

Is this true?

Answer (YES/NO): YES